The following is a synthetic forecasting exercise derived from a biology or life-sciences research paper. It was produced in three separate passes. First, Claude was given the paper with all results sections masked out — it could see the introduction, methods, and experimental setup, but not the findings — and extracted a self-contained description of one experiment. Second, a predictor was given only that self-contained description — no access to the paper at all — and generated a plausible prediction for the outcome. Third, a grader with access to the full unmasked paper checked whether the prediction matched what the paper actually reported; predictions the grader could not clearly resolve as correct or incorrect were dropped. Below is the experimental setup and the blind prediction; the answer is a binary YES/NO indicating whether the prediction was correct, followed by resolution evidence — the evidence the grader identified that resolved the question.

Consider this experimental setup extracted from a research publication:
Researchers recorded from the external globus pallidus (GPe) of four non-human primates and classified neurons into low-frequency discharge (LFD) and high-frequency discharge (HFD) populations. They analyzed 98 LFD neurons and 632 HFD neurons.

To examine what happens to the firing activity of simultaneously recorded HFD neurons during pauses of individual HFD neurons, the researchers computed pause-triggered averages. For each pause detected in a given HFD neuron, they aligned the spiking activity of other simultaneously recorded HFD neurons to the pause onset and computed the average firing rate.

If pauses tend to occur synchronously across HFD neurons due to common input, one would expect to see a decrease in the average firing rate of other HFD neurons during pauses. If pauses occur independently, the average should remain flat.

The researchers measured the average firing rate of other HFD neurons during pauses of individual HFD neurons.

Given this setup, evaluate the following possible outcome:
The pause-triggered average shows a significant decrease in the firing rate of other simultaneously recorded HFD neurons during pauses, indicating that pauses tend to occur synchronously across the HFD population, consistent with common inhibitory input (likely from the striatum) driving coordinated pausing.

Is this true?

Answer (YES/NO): NO